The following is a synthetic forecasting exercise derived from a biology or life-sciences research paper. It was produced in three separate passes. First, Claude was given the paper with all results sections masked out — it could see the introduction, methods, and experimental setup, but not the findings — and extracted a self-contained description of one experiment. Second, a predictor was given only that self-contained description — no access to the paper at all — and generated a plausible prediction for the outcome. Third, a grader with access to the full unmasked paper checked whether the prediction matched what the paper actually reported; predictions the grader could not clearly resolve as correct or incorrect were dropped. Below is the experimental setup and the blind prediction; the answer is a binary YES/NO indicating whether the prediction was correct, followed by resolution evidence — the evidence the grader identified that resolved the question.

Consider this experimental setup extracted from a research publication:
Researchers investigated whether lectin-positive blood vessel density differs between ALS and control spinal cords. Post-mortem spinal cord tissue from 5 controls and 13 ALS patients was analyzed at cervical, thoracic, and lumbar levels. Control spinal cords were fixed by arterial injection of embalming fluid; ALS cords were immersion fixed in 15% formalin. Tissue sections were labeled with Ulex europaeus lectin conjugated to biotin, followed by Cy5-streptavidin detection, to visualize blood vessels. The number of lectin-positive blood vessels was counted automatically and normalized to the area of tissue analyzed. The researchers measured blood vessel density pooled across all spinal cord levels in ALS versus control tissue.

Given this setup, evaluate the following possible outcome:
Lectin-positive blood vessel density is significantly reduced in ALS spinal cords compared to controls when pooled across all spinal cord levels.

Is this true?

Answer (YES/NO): NO